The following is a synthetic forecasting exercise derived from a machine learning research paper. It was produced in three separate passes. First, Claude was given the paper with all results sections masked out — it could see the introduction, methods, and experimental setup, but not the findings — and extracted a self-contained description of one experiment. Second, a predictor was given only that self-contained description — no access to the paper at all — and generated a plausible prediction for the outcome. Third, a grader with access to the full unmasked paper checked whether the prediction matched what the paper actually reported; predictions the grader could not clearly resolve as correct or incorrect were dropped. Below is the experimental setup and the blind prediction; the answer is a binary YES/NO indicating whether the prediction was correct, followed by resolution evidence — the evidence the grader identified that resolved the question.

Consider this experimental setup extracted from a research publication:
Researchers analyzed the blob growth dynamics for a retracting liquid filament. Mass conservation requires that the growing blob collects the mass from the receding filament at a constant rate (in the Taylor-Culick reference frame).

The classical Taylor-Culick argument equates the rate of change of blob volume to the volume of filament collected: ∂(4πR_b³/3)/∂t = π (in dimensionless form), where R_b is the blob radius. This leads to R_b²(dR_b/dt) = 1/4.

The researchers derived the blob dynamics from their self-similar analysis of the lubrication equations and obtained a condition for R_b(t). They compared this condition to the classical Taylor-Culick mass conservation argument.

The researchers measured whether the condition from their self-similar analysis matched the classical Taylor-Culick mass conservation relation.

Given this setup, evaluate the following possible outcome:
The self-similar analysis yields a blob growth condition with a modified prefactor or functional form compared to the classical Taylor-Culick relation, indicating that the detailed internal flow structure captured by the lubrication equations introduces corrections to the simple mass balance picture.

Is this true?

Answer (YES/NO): NO